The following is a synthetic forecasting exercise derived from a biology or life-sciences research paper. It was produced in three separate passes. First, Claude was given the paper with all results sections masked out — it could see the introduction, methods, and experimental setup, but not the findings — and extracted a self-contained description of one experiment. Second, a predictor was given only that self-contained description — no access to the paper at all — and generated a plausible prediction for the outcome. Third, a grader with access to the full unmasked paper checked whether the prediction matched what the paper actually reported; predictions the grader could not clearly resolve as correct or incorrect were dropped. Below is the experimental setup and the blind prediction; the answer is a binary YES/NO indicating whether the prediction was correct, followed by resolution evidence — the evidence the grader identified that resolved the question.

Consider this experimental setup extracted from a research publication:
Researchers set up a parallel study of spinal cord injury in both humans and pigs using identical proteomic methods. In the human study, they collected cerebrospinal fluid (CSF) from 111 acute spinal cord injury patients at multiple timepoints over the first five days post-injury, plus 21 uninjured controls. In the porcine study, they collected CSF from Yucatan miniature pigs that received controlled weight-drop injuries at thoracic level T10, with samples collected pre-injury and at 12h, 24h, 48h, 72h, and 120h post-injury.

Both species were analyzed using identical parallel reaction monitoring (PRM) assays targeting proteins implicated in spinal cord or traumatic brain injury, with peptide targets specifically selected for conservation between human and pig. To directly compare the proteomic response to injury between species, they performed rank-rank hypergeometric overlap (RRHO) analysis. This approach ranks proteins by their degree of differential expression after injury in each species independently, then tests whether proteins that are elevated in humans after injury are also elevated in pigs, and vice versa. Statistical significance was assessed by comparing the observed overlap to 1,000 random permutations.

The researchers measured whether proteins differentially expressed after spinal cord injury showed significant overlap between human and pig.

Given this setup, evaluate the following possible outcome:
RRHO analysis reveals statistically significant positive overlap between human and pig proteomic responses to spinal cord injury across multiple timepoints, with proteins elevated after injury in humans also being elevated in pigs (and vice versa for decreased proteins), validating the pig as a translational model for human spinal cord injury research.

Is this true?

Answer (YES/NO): YES